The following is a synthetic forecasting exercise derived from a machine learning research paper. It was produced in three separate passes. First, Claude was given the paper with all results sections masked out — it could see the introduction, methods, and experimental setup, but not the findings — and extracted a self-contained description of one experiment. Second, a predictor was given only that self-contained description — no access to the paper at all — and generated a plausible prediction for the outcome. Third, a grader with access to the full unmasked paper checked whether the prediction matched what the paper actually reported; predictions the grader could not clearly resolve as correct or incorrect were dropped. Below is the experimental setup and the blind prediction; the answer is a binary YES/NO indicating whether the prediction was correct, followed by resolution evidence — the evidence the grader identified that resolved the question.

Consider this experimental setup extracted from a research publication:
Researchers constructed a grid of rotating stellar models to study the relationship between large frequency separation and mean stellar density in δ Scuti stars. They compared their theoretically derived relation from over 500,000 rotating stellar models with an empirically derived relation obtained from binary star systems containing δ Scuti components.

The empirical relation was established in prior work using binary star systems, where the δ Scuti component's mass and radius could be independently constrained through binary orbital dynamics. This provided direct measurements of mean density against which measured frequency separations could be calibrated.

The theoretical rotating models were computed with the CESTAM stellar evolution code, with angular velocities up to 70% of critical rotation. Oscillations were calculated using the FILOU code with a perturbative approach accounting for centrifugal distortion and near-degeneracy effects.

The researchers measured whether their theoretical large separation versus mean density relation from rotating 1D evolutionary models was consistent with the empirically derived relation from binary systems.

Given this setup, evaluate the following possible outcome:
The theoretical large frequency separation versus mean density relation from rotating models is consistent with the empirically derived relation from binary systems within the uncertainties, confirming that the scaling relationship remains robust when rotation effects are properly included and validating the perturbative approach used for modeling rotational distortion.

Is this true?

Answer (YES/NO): YES